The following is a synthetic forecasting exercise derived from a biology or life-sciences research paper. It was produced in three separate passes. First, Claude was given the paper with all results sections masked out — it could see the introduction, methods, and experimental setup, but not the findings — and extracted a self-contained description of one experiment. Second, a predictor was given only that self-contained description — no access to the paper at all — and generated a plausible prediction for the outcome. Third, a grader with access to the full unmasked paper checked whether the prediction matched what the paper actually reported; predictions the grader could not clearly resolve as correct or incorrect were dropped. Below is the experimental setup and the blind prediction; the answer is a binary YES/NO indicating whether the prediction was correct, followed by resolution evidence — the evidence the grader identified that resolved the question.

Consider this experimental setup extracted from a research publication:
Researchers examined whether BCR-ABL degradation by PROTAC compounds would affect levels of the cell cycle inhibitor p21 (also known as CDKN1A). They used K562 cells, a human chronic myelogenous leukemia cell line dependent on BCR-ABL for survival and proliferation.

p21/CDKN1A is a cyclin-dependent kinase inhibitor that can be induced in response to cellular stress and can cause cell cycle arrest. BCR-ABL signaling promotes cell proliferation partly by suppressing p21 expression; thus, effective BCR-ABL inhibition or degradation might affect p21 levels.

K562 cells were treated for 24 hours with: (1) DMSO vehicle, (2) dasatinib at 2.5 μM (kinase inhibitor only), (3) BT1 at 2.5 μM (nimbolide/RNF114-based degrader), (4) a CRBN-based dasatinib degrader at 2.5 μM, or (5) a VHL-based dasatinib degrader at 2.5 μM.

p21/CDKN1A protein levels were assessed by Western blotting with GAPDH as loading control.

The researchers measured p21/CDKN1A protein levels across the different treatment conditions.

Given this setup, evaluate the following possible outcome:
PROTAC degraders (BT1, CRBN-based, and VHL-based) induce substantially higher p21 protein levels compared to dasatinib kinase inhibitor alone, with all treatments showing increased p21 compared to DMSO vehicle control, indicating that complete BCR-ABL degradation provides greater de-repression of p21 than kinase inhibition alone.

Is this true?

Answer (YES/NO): NO